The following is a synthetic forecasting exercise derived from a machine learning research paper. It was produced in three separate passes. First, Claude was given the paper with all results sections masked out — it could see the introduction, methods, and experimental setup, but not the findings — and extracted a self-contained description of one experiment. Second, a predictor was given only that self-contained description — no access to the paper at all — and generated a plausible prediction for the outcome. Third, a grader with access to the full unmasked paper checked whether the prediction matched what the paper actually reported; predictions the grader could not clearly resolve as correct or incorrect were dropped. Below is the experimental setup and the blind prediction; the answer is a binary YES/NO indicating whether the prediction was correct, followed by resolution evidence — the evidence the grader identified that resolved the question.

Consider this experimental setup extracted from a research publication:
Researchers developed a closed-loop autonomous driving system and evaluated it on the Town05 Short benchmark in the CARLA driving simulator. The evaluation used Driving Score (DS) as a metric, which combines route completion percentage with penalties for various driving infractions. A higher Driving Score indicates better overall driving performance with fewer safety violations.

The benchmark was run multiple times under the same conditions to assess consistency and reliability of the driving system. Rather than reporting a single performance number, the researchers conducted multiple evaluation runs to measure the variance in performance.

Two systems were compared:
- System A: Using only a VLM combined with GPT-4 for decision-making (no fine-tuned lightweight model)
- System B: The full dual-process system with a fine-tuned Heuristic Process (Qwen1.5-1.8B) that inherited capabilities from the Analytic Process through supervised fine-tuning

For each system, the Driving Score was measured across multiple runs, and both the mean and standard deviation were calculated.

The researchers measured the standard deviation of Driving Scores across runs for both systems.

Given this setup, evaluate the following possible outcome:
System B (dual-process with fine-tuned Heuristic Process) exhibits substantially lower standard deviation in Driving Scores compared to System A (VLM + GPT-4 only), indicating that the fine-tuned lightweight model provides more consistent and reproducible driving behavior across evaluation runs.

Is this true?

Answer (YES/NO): YES